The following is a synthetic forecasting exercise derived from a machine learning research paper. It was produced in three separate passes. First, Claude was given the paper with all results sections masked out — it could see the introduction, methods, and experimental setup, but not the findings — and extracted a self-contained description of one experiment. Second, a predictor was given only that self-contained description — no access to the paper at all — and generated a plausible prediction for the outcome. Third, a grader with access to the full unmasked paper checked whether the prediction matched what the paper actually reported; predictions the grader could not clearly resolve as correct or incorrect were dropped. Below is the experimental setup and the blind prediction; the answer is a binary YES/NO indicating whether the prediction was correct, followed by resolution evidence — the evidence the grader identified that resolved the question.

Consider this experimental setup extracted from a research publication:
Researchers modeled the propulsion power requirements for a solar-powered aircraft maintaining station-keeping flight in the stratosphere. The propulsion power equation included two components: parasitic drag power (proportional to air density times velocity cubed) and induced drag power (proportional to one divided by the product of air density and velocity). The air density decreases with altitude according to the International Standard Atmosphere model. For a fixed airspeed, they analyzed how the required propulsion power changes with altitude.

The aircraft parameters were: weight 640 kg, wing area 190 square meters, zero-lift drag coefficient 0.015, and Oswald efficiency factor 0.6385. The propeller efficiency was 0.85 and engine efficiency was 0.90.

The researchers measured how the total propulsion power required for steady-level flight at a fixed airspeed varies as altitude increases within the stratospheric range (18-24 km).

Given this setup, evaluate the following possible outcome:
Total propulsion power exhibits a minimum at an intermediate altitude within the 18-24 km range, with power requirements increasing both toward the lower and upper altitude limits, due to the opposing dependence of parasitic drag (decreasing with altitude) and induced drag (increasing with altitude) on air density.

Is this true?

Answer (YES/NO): NO